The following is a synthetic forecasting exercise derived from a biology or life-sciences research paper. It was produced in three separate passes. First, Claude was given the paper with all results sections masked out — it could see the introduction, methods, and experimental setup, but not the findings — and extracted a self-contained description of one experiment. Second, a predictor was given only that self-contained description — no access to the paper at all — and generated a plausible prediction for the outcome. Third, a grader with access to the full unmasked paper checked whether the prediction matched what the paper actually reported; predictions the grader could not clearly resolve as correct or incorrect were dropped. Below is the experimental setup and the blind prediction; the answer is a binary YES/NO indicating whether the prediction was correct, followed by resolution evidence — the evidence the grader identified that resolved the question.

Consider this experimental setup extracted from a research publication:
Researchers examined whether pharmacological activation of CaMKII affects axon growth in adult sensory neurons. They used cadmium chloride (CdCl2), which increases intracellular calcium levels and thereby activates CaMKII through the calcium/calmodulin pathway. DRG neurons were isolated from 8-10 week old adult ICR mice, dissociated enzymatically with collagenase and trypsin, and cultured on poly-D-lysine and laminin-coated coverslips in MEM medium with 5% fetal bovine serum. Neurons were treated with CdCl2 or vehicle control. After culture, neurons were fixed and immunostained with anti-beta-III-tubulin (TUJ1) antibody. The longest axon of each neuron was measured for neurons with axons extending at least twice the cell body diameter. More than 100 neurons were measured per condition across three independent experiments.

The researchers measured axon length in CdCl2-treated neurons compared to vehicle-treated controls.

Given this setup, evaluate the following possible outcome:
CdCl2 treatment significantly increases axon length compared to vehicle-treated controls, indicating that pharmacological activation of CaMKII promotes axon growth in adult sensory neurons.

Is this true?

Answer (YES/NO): YES